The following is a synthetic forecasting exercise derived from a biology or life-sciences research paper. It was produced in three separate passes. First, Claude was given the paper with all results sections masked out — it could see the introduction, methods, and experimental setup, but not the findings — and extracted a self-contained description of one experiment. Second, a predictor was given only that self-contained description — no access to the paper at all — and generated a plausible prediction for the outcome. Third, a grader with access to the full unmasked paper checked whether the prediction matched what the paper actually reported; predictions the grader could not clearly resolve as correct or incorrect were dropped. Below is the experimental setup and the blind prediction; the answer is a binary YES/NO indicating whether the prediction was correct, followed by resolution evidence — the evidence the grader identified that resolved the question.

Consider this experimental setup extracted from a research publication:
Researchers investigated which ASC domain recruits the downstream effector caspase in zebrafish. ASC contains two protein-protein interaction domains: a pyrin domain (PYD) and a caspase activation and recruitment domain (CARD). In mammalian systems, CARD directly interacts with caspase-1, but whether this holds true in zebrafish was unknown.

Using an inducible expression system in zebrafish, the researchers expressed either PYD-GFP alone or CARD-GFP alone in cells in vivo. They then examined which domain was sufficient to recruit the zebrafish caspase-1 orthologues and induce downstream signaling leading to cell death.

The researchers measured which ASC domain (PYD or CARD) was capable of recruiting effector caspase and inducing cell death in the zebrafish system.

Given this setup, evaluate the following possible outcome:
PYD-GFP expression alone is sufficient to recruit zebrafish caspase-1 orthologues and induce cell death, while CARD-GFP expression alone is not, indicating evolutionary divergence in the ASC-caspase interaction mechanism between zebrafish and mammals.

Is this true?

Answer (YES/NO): YES